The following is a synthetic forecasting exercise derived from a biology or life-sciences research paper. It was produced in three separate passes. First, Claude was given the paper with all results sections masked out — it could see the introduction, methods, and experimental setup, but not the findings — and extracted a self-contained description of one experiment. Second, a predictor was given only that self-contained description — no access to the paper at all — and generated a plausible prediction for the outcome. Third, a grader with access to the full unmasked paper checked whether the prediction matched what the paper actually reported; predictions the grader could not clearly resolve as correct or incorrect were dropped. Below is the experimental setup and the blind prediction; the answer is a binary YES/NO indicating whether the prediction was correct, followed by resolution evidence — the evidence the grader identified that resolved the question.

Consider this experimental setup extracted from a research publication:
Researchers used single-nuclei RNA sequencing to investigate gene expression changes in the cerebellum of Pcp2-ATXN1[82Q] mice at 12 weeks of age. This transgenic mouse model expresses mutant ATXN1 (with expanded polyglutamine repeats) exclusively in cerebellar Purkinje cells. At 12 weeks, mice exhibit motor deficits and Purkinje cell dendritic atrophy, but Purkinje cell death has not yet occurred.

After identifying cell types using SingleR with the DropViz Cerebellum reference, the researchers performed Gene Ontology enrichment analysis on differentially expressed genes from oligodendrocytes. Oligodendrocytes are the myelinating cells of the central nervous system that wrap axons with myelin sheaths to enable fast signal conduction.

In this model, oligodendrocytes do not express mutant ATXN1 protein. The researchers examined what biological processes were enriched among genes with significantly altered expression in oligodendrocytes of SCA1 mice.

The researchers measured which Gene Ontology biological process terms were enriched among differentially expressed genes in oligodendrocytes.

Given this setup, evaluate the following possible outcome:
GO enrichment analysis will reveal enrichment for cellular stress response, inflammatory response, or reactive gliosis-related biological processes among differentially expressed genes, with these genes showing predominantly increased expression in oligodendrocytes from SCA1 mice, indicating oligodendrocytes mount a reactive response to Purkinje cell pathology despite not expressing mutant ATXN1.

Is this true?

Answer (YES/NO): NO